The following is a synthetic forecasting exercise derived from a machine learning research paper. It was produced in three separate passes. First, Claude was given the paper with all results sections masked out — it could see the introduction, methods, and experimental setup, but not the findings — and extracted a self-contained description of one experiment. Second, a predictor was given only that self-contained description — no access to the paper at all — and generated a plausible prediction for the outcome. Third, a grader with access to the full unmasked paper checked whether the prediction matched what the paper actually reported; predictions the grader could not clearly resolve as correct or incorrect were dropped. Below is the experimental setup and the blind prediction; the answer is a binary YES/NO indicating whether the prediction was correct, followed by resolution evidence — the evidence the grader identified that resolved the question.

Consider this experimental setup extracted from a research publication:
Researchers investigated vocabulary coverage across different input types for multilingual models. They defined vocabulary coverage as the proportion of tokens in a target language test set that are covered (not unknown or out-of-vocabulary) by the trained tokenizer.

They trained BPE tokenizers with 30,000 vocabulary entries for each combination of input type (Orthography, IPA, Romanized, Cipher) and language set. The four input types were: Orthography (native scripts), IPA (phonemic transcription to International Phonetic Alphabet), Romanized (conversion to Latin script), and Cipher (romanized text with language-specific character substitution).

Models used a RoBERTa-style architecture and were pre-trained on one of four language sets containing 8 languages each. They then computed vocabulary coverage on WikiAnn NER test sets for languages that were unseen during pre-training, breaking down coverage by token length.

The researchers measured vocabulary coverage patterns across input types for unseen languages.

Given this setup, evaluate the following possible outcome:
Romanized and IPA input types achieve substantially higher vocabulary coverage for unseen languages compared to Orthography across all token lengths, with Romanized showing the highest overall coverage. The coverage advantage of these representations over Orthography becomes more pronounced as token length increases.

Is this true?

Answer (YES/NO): NO